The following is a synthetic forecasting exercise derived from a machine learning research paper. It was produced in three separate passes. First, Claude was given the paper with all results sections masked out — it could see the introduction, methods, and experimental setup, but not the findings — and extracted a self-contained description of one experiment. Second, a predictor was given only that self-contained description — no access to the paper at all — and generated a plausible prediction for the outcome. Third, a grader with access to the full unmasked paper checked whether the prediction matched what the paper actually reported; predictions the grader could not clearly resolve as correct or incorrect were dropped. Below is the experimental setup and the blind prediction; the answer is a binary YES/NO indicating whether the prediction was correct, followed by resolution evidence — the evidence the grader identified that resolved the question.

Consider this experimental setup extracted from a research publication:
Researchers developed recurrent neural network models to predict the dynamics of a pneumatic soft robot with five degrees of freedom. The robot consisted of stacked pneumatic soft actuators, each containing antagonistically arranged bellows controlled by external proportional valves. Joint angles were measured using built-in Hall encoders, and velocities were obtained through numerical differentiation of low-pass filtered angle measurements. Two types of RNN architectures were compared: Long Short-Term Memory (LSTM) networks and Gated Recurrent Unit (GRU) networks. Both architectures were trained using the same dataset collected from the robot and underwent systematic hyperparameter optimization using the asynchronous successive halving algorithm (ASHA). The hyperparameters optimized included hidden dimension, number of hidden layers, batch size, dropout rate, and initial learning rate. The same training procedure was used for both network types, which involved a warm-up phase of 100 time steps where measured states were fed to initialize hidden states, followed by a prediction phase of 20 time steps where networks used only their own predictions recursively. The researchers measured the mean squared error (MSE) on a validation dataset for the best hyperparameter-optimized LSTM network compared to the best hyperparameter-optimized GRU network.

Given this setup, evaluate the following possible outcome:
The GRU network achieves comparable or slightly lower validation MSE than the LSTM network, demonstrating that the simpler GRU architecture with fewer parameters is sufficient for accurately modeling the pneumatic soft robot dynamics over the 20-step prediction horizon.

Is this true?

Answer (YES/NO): YES